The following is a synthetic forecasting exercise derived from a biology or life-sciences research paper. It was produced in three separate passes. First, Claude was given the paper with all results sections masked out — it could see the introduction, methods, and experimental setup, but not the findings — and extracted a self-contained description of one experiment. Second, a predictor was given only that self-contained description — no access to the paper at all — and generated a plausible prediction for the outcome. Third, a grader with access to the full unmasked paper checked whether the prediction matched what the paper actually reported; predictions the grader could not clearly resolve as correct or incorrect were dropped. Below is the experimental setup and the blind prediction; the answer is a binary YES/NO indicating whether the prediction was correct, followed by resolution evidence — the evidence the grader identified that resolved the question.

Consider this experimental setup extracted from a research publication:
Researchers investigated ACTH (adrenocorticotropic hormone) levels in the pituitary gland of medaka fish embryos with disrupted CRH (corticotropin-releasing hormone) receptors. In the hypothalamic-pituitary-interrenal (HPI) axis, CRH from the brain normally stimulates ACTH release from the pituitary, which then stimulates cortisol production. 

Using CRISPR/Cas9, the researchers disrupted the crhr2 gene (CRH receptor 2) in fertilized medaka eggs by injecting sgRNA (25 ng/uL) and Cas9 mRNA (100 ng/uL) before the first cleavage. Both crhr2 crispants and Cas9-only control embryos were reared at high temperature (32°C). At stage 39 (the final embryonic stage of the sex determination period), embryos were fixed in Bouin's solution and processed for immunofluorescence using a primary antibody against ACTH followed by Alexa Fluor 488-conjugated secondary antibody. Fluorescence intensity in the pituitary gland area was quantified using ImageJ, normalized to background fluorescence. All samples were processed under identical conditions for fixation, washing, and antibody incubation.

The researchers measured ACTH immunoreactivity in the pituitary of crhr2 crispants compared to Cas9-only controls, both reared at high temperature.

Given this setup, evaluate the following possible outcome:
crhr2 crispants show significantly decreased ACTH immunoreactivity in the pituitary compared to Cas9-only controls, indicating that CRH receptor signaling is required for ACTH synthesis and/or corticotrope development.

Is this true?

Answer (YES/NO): NO